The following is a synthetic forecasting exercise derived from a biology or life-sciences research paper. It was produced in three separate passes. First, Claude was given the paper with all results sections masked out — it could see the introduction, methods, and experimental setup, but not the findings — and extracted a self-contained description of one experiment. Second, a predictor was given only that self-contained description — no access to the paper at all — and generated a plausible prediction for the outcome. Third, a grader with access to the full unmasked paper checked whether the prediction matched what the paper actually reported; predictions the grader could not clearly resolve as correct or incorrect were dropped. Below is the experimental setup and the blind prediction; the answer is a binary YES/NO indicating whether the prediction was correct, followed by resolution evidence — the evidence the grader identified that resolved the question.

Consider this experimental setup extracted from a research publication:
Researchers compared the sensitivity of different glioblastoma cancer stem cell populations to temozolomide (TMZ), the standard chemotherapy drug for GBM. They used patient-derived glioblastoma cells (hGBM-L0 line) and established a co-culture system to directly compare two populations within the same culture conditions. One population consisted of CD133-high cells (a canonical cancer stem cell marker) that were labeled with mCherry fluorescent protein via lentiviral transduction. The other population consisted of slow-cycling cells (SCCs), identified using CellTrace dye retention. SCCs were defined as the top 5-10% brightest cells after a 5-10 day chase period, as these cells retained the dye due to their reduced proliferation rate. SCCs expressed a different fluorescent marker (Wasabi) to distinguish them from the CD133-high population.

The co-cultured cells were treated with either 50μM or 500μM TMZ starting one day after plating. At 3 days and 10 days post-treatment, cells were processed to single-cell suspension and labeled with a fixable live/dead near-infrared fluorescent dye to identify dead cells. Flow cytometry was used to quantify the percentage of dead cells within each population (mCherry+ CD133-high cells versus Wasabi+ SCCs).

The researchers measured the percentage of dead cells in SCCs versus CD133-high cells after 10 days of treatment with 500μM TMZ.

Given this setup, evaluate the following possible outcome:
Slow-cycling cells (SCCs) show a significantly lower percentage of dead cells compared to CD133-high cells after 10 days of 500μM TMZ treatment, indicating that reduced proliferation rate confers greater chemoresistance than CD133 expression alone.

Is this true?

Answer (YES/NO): YES